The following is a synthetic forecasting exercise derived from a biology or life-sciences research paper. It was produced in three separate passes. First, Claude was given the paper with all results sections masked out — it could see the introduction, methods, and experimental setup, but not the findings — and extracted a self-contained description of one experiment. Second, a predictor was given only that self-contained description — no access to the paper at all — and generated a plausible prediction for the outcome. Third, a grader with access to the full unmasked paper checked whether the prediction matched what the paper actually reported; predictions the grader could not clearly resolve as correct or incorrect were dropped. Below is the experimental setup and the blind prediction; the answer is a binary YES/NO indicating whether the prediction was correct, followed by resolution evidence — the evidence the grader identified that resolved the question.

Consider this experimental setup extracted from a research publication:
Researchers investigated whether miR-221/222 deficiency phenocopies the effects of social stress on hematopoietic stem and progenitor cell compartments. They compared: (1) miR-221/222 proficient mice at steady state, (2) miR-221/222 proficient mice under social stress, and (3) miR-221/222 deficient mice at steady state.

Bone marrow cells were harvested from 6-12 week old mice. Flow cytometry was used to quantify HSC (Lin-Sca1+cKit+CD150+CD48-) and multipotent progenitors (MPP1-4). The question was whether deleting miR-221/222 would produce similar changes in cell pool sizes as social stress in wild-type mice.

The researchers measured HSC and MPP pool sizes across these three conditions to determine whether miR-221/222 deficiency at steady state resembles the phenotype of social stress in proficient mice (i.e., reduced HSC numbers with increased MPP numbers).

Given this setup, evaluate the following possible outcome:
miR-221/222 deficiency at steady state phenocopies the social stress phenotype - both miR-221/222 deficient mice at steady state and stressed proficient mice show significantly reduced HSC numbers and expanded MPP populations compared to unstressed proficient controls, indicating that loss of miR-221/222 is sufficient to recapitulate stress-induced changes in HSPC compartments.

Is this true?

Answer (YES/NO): YES